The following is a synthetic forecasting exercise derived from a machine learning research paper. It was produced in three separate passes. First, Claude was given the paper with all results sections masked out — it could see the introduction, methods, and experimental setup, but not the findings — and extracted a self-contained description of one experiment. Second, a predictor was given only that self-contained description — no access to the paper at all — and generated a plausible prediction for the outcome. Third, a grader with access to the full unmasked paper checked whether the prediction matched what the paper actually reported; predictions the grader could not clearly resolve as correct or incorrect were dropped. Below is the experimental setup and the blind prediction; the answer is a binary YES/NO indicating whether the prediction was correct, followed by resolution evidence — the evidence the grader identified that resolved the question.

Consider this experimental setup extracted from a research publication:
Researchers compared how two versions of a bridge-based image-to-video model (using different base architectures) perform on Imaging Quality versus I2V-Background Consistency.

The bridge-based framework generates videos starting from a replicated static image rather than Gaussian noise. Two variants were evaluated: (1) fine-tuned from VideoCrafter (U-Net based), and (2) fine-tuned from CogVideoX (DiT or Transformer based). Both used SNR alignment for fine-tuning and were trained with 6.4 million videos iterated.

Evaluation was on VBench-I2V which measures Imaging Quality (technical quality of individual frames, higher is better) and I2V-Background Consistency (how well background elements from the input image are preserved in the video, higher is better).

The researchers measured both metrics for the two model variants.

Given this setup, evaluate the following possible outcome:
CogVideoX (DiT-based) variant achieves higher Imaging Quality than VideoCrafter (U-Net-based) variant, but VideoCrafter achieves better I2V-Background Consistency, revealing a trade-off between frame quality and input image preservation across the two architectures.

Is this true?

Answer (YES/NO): NO